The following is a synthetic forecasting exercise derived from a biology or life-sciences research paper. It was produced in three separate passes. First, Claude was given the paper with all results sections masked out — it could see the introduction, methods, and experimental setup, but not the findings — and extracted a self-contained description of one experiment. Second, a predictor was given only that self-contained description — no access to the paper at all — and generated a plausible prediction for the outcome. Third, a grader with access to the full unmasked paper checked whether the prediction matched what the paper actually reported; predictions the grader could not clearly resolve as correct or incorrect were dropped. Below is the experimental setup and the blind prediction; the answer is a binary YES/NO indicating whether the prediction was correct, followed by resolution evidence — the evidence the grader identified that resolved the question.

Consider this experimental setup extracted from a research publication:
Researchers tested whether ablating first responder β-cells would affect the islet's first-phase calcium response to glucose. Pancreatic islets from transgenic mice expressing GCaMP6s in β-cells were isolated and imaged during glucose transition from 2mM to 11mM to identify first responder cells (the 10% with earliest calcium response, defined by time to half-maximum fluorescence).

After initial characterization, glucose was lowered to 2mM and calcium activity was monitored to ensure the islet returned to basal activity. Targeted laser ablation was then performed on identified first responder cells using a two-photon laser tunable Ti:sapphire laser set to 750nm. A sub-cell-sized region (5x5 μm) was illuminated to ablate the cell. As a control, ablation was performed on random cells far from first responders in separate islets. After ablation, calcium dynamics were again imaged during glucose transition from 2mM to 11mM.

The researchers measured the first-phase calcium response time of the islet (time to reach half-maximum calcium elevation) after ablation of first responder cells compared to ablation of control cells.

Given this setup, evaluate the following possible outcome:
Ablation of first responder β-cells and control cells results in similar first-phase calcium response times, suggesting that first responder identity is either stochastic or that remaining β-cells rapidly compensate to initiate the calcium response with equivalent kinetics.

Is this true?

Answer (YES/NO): NO